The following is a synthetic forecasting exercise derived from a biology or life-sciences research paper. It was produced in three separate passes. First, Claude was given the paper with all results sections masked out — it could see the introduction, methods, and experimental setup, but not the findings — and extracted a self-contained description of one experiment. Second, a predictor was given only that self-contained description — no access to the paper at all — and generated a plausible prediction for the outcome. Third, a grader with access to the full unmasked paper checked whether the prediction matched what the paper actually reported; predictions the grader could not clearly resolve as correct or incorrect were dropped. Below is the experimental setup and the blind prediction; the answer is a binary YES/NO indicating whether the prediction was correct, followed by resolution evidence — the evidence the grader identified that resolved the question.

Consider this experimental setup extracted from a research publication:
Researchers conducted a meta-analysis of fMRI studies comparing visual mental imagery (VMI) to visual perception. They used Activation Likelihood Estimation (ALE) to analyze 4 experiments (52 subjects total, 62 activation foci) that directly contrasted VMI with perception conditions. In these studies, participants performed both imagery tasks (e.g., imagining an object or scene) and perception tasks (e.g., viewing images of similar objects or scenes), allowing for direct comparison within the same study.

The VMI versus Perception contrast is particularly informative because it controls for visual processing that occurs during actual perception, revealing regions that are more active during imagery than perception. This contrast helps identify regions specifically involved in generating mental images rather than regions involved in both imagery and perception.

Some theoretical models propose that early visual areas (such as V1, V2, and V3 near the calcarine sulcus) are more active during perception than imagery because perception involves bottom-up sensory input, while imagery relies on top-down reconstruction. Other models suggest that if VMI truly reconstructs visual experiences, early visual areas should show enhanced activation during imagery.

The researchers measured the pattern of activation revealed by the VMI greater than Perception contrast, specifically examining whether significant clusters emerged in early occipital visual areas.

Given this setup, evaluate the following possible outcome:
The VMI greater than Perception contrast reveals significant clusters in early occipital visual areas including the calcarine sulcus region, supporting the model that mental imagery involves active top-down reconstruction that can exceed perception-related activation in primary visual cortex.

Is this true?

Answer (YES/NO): NO